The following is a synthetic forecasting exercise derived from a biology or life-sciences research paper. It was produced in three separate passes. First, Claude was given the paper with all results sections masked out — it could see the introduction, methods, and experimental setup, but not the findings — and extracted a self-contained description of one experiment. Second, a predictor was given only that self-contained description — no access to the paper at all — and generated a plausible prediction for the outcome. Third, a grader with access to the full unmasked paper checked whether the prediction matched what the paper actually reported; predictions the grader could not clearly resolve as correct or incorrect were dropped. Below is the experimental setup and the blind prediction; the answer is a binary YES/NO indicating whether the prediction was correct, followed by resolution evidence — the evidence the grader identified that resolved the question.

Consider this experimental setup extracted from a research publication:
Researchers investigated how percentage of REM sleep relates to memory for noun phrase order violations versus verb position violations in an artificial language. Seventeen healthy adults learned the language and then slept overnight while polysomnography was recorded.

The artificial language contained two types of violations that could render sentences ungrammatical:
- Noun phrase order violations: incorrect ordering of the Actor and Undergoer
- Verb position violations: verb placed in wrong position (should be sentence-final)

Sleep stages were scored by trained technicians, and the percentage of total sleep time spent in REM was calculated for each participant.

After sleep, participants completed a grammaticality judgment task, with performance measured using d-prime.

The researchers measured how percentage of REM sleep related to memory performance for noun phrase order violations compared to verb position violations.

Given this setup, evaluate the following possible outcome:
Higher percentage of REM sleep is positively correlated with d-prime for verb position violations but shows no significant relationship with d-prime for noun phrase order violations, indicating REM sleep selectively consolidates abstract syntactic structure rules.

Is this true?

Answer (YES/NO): NO